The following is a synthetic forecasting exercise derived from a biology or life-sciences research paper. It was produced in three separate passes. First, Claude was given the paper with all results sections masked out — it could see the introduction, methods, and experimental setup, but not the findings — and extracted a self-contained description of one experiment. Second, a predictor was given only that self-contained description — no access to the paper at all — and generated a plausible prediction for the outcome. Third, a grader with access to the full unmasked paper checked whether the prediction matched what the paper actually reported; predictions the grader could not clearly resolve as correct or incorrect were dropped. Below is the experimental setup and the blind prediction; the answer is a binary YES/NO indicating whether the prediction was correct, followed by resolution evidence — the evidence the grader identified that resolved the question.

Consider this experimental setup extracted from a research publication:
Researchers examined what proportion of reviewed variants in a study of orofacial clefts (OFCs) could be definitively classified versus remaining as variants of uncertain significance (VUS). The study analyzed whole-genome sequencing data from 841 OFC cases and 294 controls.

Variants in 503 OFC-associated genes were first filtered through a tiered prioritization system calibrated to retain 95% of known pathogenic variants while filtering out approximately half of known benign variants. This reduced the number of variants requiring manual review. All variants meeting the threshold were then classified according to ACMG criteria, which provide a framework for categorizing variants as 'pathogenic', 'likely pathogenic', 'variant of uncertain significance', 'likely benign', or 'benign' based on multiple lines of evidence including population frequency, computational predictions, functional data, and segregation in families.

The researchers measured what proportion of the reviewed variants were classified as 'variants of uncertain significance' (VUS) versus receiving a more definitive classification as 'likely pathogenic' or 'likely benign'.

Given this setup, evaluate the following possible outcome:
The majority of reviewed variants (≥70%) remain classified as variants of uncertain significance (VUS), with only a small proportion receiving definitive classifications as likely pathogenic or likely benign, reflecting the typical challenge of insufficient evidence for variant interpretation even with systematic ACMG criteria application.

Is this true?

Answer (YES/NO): NO